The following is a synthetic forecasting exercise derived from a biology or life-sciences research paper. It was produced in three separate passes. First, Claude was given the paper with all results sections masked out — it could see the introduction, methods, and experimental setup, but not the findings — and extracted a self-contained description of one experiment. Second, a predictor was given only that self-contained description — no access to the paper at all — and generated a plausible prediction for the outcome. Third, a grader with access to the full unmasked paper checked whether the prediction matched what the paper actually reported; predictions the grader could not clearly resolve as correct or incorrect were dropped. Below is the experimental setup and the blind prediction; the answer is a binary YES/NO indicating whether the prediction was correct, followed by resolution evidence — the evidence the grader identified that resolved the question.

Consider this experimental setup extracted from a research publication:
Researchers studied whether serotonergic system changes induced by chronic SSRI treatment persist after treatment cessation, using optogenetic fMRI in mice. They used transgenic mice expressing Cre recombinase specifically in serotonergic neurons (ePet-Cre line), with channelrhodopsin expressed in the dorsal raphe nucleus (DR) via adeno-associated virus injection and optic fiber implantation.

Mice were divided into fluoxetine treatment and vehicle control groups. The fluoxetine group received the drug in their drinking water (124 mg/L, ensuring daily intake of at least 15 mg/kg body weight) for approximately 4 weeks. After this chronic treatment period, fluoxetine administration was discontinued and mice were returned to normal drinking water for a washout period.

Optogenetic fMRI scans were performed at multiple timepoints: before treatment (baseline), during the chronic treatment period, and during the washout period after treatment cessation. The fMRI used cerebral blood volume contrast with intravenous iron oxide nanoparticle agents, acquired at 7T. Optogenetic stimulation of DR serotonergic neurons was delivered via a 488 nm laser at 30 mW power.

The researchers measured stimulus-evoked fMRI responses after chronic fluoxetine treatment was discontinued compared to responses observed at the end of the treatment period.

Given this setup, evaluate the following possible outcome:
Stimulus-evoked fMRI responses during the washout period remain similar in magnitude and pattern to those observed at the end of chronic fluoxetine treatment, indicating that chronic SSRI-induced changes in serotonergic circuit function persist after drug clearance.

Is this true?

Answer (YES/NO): NO